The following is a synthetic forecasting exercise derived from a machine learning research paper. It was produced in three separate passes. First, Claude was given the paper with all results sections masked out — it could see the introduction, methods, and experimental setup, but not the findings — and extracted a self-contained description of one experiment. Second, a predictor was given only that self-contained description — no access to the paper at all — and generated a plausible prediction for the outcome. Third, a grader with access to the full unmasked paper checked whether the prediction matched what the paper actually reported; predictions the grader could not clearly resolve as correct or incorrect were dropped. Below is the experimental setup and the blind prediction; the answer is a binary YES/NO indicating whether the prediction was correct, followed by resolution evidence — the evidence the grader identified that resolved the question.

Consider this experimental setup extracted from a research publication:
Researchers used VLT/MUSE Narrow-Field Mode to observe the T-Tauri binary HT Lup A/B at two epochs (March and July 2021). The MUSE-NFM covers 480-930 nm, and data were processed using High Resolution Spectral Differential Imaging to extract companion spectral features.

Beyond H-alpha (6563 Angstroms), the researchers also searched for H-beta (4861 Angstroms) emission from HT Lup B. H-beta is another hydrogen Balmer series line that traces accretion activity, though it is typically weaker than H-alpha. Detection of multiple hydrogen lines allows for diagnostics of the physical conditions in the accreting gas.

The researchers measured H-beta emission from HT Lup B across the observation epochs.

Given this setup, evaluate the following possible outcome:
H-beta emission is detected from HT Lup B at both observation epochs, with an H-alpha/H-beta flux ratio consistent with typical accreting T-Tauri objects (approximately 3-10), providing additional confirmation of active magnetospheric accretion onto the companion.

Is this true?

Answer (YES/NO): NO